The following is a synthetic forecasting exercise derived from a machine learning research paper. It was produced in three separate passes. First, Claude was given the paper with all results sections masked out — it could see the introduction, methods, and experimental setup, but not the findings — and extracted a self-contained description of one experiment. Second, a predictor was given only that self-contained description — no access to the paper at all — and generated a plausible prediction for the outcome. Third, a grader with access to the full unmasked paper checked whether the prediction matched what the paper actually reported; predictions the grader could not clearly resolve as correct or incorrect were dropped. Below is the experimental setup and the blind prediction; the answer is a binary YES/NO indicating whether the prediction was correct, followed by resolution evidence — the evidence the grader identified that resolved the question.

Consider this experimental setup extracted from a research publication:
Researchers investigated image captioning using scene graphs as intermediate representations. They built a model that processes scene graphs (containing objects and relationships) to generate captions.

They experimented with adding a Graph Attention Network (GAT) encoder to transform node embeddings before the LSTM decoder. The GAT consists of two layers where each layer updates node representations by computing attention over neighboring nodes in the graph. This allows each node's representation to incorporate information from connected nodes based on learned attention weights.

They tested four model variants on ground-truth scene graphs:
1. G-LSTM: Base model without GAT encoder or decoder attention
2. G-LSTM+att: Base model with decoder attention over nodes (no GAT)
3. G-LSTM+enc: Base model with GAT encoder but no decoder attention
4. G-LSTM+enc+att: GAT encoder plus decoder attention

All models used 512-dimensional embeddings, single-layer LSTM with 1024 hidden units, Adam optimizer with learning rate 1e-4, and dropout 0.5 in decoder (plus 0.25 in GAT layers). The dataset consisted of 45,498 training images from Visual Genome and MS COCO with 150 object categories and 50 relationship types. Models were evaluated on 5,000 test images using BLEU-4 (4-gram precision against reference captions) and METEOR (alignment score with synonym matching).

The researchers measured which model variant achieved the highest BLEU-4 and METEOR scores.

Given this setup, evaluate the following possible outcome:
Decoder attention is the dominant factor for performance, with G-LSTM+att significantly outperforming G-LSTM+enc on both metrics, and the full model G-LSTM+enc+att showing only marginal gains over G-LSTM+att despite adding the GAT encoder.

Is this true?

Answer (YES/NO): NO